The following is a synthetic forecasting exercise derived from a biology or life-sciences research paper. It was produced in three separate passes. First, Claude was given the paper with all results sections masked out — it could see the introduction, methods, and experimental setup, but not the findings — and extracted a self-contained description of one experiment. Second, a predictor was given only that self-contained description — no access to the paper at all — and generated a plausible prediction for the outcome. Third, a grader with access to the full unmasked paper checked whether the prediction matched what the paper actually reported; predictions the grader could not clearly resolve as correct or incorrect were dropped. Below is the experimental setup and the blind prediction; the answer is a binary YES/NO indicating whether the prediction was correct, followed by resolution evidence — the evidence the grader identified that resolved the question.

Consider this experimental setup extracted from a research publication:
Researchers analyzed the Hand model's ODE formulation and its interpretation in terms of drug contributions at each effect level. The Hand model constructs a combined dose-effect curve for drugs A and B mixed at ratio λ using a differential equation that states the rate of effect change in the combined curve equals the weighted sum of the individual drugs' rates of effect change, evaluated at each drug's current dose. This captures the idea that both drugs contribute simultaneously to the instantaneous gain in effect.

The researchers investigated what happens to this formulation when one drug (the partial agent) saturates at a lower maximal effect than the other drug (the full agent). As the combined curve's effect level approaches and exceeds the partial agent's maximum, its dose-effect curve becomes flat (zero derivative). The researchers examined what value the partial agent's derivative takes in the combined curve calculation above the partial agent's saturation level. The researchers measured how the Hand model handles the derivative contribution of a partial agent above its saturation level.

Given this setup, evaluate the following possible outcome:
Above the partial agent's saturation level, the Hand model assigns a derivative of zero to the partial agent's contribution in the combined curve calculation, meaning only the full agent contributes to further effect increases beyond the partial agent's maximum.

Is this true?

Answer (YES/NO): YES